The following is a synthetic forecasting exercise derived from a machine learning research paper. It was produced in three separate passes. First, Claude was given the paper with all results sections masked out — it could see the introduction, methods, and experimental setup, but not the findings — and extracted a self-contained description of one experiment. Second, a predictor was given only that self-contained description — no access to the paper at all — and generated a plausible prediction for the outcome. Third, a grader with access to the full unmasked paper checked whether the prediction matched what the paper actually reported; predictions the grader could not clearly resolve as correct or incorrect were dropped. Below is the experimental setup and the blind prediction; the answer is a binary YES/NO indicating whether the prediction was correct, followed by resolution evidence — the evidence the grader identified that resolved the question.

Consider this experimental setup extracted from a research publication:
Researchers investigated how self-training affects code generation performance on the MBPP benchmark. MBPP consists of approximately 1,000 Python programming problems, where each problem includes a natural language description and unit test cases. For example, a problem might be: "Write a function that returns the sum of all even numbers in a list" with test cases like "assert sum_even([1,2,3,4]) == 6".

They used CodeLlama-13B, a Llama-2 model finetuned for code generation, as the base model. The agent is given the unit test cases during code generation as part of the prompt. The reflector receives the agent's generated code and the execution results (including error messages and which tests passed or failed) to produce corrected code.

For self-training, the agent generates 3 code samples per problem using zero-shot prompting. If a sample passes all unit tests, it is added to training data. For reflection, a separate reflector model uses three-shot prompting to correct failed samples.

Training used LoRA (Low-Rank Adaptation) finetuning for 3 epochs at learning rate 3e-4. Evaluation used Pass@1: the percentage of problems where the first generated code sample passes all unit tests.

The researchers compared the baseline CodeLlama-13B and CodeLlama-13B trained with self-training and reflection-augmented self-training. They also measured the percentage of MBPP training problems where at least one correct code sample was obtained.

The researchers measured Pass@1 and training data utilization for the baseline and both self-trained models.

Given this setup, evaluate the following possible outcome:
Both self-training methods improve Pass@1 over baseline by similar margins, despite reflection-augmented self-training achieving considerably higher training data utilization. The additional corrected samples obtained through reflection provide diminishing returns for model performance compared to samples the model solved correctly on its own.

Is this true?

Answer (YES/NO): NO